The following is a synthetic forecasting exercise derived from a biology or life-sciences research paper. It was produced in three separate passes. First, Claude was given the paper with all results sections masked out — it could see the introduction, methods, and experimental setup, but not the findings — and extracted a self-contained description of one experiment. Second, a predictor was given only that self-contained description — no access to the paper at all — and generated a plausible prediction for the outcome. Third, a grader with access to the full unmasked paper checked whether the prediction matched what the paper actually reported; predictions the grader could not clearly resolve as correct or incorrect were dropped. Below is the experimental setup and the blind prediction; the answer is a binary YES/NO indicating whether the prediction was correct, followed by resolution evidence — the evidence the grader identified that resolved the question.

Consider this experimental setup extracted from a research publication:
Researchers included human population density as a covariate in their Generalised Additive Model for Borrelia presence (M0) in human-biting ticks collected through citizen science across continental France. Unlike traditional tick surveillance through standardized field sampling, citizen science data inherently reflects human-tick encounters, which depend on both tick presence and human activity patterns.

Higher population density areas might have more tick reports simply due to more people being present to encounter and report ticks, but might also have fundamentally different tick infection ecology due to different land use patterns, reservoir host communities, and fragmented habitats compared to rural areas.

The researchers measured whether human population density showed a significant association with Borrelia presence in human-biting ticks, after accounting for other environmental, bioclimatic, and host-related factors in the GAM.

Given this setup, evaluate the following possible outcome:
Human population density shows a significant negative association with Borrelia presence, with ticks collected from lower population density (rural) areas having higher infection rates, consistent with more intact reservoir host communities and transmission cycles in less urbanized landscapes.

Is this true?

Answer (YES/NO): NO